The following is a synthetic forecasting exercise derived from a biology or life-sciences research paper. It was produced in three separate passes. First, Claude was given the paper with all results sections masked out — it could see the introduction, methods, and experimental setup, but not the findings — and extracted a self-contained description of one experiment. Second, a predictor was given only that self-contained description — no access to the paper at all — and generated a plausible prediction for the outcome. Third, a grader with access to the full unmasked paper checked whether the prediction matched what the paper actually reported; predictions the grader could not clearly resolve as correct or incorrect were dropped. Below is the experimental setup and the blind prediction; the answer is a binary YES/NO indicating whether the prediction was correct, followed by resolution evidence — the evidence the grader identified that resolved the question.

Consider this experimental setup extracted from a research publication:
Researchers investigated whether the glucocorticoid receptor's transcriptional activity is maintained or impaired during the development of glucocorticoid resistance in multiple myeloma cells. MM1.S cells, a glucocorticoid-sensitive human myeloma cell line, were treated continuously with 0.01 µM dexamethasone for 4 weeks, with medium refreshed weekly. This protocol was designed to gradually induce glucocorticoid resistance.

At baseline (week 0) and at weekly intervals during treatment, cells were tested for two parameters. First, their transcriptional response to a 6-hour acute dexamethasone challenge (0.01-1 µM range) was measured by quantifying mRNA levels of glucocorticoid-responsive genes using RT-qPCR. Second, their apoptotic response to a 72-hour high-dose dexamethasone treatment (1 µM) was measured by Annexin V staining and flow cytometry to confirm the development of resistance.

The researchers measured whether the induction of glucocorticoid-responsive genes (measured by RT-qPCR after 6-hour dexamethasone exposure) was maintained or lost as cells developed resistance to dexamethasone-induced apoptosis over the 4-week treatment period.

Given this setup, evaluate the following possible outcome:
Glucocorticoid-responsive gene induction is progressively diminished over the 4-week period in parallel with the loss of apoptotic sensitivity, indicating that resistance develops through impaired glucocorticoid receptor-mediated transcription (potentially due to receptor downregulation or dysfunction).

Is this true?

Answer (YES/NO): NO